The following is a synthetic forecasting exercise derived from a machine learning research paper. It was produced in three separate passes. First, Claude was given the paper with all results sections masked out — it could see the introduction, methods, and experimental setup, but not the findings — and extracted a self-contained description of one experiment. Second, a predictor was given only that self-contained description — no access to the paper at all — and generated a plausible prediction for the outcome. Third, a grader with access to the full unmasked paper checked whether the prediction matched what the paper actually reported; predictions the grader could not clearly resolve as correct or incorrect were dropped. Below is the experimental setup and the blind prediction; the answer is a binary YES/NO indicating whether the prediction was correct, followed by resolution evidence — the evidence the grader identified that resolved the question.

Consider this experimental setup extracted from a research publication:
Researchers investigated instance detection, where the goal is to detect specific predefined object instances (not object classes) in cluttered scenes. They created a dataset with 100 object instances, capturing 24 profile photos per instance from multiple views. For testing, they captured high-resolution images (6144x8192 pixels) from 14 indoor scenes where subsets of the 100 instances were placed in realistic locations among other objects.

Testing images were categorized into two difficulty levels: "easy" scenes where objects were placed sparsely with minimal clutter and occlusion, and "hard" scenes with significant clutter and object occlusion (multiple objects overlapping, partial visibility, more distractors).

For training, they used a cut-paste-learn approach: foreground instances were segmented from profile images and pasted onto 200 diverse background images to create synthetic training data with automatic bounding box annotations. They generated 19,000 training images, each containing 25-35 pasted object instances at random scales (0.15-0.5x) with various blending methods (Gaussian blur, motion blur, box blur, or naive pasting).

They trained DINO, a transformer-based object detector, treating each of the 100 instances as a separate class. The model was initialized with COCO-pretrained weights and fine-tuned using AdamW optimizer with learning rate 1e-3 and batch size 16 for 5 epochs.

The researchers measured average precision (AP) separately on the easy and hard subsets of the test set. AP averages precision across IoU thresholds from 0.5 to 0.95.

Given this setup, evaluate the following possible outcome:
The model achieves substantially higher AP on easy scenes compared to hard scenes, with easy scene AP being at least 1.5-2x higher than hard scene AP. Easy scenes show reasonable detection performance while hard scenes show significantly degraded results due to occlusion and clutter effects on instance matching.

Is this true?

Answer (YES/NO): YES